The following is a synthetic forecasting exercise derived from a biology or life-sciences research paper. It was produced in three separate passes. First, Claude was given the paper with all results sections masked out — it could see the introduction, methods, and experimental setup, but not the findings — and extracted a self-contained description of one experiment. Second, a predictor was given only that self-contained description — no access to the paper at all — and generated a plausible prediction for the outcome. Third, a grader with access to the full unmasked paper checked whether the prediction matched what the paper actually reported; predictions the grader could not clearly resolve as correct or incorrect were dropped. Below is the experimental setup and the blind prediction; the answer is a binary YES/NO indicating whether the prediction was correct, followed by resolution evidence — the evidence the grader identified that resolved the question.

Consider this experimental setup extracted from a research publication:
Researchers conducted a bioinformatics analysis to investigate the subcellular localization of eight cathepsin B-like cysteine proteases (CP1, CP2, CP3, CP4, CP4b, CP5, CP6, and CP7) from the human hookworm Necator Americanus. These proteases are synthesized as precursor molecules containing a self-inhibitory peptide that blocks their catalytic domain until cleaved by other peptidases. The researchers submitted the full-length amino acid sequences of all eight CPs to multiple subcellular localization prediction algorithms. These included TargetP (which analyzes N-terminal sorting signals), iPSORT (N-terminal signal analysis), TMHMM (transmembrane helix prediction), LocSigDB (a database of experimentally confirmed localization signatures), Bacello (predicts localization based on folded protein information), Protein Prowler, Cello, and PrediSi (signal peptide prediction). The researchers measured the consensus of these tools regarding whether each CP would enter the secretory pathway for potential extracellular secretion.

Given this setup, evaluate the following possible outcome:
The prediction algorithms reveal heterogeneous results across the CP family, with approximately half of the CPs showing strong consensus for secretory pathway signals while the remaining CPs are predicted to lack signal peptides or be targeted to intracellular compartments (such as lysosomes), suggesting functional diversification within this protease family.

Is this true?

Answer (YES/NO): NO